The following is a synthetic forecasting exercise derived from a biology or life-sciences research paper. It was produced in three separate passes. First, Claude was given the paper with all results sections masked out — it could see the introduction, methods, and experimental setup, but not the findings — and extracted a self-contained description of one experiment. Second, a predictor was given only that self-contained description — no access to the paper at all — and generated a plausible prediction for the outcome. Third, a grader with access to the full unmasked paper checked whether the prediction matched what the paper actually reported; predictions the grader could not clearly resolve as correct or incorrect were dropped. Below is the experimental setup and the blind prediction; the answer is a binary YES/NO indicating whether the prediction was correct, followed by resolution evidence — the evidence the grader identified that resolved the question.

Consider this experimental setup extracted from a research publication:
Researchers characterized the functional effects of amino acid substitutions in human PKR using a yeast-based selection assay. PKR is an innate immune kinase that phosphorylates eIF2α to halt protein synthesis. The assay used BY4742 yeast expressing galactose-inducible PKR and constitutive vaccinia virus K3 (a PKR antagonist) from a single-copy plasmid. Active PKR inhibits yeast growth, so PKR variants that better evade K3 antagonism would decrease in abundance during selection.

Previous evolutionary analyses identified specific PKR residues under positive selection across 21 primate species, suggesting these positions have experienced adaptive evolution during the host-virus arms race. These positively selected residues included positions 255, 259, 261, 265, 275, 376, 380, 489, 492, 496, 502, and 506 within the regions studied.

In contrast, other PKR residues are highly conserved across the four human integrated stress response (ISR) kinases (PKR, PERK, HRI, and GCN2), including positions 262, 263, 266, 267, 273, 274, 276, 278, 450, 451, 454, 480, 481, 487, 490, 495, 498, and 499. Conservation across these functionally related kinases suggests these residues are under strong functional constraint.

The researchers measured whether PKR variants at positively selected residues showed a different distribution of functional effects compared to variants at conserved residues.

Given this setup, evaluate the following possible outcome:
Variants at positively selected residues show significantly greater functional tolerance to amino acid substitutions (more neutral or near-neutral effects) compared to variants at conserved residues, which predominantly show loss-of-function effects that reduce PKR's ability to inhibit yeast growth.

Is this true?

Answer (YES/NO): YES